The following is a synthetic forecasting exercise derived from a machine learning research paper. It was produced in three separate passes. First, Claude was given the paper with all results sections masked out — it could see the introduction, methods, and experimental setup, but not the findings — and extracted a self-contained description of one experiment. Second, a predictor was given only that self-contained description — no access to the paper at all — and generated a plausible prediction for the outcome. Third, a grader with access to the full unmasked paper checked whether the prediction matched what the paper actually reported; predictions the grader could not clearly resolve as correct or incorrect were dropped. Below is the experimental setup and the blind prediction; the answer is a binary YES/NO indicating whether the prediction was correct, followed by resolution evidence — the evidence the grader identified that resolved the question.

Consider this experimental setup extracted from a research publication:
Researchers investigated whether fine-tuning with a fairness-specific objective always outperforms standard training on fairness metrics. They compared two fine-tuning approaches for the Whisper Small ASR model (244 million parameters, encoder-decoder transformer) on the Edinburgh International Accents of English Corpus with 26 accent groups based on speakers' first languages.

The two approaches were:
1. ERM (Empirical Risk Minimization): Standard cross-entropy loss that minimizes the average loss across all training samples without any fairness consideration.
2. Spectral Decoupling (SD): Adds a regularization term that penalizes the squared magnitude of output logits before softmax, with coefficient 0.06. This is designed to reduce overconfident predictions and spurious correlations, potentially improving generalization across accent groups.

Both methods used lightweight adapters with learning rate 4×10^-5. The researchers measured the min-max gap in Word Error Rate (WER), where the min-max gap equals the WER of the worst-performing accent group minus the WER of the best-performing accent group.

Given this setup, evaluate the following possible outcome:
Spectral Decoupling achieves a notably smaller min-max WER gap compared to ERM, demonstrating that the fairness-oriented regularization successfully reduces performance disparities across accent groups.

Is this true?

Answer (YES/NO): NO